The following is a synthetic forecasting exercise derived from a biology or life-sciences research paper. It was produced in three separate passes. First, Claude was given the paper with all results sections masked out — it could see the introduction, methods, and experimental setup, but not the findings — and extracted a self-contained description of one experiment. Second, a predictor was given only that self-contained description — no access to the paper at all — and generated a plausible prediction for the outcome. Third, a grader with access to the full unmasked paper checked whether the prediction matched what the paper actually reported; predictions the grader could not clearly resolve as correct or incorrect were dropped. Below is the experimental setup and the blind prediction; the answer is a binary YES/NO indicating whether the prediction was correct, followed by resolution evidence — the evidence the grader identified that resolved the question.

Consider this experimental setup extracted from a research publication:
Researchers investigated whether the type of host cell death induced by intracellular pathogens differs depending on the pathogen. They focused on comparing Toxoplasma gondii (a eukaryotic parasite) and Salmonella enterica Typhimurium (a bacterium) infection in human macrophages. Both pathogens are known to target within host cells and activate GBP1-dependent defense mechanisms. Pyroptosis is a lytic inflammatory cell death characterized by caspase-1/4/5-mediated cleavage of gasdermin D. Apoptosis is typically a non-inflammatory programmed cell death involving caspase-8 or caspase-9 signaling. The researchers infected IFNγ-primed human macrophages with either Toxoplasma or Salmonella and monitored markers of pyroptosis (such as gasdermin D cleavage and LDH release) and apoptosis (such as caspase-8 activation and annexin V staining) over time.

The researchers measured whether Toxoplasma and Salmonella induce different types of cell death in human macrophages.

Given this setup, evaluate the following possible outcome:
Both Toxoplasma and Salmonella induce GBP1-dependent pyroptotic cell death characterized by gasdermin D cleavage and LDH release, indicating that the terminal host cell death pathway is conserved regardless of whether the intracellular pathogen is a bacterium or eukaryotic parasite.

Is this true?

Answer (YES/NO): NO